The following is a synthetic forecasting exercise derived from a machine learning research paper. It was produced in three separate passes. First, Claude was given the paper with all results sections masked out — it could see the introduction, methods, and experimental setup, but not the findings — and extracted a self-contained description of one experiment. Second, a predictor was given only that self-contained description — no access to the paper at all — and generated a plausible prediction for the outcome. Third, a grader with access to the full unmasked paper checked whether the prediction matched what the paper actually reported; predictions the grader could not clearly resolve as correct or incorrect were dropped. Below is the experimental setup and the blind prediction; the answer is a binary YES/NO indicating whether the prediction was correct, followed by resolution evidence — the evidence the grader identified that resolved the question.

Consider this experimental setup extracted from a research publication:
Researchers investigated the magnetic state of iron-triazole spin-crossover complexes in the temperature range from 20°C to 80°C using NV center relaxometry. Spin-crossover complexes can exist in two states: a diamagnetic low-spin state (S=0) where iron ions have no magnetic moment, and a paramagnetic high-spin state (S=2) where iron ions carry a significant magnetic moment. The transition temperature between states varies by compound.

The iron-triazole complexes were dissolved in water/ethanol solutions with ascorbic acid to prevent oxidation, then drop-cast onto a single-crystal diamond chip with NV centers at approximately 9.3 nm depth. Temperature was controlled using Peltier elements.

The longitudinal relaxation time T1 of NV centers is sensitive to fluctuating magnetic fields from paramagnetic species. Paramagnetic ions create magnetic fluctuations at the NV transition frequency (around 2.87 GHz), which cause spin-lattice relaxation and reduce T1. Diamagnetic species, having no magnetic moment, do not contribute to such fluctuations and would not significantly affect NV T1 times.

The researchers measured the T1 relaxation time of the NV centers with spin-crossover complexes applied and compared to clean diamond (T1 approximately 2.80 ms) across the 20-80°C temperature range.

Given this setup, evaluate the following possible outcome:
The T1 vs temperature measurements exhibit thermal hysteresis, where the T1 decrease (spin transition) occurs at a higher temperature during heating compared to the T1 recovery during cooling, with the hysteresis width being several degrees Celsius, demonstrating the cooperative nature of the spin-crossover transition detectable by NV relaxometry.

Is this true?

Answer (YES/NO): NO